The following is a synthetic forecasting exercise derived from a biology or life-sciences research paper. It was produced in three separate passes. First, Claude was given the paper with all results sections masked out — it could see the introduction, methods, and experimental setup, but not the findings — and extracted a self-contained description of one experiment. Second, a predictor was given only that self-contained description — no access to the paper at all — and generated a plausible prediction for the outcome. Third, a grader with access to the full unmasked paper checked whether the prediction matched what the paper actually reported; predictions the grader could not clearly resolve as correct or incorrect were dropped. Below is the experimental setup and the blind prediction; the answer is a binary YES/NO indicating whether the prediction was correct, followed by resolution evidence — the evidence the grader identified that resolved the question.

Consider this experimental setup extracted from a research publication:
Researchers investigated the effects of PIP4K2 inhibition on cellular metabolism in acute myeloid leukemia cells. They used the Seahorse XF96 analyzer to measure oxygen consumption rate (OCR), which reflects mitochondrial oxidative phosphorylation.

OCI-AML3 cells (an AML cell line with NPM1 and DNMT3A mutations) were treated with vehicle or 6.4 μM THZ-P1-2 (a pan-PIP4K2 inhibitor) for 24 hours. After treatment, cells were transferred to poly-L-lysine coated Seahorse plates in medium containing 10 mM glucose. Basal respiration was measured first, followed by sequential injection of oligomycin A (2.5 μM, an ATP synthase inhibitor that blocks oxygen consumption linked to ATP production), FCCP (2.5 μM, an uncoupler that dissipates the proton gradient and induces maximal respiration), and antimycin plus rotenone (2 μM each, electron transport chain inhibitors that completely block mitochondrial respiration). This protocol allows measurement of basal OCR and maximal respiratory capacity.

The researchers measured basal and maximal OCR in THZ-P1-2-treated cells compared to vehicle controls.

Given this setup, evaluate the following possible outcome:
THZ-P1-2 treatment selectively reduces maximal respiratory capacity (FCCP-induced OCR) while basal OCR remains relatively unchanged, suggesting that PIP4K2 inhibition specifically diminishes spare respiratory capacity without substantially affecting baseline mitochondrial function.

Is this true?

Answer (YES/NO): NO